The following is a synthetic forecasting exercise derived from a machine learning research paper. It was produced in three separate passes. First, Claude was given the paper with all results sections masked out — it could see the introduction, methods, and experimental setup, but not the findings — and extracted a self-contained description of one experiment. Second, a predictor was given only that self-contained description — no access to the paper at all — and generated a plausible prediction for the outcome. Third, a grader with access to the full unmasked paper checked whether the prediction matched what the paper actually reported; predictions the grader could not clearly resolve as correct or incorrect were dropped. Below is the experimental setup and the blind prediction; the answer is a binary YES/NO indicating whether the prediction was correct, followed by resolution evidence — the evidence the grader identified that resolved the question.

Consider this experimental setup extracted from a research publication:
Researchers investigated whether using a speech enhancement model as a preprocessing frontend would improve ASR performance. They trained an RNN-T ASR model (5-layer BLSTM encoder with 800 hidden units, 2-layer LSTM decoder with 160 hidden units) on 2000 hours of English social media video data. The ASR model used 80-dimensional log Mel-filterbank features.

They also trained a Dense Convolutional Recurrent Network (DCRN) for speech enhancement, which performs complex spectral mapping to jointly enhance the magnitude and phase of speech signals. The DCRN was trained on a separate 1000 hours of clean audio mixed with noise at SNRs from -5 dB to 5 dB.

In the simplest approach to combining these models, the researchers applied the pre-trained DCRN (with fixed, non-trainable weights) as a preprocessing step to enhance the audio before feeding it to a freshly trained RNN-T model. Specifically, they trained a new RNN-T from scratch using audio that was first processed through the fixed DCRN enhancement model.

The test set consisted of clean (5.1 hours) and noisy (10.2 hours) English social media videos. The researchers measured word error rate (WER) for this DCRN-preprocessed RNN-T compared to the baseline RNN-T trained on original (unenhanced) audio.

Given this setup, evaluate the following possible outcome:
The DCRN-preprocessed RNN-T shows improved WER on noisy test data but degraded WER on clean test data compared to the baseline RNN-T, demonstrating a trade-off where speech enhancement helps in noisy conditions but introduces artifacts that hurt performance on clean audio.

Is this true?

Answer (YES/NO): NO